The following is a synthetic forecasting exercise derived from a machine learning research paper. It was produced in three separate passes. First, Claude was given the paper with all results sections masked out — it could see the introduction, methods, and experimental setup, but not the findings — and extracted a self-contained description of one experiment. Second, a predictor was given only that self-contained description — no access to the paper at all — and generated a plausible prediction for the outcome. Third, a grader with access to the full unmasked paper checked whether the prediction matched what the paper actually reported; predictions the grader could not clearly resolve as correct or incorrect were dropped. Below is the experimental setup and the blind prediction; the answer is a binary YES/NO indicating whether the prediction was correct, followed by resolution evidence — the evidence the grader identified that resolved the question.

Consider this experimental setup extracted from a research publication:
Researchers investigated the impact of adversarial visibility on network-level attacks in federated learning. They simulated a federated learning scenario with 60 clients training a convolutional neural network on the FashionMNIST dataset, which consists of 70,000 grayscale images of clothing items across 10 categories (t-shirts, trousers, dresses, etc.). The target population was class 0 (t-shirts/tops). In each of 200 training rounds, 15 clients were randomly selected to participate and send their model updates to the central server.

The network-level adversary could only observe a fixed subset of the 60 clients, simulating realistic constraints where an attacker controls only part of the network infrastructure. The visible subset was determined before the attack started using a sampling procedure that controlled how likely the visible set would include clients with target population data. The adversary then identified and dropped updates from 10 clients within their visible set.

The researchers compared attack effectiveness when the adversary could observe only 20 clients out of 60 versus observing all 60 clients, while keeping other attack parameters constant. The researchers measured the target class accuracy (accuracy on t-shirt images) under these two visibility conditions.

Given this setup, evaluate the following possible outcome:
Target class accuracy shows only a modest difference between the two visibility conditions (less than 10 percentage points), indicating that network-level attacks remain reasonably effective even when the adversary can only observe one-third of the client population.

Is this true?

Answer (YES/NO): NO